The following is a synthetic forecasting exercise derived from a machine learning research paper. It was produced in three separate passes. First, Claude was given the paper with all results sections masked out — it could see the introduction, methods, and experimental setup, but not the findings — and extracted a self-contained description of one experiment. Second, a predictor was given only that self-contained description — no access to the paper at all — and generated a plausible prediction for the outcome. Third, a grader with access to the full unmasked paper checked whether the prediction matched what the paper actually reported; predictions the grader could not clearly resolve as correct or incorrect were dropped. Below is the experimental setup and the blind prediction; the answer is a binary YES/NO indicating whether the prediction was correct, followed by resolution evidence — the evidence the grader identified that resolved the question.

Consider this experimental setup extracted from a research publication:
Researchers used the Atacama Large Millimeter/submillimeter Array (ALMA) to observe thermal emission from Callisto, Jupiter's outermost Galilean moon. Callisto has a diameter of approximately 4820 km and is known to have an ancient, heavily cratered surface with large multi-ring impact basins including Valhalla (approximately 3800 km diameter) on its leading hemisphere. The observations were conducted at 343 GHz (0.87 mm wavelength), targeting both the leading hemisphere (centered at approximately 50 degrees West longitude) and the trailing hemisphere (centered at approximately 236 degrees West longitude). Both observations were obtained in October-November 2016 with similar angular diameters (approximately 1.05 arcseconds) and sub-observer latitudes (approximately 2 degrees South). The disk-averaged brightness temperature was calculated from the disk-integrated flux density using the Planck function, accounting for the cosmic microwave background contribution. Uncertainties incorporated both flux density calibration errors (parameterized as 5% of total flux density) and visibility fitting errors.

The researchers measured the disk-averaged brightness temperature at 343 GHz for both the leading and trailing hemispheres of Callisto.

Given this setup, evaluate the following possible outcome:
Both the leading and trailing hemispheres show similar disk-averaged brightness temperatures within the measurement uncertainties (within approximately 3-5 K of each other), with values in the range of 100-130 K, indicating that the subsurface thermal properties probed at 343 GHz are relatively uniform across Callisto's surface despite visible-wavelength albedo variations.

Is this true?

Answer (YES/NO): NO